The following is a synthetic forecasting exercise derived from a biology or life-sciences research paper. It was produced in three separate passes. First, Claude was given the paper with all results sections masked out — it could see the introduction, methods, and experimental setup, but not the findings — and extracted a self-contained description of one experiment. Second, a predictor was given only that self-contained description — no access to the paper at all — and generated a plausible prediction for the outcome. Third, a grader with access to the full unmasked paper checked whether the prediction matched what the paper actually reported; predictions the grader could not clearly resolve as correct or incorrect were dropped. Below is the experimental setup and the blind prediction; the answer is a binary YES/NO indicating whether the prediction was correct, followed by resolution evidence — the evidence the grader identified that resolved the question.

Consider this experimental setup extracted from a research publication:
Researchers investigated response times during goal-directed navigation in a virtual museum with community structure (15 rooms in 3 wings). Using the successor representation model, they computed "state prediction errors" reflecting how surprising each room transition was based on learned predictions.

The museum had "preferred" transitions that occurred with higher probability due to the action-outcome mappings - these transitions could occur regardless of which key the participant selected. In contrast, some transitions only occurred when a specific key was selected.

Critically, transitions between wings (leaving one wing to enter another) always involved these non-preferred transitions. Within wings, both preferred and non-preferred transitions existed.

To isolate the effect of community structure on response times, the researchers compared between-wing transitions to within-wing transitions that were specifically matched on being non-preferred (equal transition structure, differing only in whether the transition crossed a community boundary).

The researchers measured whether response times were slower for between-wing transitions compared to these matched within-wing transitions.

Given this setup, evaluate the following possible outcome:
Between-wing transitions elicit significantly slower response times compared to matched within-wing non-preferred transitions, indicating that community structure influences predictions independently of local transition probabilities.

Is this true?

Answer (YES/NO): YES